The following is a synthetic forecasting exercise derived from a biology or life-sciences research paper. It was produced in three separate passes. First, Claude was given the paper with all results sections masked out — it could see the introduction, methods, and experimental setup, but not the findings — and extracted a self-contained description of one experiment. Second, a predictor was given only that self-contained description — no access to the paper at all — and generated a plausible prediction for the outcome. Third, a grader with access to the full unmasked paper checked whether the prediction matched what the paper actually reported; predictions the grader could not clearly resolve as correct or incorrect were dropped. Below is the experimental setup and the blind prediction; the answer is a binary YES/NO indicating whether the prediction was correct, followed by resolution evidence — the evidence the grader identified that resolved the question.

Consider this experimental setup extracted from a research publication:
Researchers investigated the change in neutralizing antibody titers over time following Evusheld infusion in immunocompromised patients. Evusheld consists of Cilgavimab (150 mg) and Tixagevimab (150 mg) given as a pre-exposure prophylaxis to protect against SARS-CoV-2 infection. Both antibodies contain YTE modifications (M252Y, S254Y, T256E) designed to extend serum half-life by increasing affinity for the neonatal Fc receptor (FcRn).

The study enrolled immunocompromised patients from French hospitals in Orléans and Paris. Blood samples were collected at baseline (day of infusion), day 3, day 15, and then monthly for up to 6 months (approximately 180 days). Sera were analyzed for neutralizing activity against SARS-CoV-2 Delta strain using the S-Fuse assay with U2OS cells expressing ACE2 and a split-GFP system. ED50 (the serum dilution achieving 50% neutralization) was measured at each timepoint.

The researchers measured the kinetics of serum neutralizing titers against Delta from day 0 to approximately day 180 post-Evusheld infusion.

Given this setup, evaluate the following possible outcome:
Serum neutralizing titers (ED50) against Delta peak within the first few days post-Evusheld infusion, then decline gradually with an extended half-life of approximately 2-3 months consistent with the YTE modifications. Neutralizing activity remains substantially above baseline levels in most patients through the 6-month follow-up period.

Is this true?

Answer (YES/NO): NO